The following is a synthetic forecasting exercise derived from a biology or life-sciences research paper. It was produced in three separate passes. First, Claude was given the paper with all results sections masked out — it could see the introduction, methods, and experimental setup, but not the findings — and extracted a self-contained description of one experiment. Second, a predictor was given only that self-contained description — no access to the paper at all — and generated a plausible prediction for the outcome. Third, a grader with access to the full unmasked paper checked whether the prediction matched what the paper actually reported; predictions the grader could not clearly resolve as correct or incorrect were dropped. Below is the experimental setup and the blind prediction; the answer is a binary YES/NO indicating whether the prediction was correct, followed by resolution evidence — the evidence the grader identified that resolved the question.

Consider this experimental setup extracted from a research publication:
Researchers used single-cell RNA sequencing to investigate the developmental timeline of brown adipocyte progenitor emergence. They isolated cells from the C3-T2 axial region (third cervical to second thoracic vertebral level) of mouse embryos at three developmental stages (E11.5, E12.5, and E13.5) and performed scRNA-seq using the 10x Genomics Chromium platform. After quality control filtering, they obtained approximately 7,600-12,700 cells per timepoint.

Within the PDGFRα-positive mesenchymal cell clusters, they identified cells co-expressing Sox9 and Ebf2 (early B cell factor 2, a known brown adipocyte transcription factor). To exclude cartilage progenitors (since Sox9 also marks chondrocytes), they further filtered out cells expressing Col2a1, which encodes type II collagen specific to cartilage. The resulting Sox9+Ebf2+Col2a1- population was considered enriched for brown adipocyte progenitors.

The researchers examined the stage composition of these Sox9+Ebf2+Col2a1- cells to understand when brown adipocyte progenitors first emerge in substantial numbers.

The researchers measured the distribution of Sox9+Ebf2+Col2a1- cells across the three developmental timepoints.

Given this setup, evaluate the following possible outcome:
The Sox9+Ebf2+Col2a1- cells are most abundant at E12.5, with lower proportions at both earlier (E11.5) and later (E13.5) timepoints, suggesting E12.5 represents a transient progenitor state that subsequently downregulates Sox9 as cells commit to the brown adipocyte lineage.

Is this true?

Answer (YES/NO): NO